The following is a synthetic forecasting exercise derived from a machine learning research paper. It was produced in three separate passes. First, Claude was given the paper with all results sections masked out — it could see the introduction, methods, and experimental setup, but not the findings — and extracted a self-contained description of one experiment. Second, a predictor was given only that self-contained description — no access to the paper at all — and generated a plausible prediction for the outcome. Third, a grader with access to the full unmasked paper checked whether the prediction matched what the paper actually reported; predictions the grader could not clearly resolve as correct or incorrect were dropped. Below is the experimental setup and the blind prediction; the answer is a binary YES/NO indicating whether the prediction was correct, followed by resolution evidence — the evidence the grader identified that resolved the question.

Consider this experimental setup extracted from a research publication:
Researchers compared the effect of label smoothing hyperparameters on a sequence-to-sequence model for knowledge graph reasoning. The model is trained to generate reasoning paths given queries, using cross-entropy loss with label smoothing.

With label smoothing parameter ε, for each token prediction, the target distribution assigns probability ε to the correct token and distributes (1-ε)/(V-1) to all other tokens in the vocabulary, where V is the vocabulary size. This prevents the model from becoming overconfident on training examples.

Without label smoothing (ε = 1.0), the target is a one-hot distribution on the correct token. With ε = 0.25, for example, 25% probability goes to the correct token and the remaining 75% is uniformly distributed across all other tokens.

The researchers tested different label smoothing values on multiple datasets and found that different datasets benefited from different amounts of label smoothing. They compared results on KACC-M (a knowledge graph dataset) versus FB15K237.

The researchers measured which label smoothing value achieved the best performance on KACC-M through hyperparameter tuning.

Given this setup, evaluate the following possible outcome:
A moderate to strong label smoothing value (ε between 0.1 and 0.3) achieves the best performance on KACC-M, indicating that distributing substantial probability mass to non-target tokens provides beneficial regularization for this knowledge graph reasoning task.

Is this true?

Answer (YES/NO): NO